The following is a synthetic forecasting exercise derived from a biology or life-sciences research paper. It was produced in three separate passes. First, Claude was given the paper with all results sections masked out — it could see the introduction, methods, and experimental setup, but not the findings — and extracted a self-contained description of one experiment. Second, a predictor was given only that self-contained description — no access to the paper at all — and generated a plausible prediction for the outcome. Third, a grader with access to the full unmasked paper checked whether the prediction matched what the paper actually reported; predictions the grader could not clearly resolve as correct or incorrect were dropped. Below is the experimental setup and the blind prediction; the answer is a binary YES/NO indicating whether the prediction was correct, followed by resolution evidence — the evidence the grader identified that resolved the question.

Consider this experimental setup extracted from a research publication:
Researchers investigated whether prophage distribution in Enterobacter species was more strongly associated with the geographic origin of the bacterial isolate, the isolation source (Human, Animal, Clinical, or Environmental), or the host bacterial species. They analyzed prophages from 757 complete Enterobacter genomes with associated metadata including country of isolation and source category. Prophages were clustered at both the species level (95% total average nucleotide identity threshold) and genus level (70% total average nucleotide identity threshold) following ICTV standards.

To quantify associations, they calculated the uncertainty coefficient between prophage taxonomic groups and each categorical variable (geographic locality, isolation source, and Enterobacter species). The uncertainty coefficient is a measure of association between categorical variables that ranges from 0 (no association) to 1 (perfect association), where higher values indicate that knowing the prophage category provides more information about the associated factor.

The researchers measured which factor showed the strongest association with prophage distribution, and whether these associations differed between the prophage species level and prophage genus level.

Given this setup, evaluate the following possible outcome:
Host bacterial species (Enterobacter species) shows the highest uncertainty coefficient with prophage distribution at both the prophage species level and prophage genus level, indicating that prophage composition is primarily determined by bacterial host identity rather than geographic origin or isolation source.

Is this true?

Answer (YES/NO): NO